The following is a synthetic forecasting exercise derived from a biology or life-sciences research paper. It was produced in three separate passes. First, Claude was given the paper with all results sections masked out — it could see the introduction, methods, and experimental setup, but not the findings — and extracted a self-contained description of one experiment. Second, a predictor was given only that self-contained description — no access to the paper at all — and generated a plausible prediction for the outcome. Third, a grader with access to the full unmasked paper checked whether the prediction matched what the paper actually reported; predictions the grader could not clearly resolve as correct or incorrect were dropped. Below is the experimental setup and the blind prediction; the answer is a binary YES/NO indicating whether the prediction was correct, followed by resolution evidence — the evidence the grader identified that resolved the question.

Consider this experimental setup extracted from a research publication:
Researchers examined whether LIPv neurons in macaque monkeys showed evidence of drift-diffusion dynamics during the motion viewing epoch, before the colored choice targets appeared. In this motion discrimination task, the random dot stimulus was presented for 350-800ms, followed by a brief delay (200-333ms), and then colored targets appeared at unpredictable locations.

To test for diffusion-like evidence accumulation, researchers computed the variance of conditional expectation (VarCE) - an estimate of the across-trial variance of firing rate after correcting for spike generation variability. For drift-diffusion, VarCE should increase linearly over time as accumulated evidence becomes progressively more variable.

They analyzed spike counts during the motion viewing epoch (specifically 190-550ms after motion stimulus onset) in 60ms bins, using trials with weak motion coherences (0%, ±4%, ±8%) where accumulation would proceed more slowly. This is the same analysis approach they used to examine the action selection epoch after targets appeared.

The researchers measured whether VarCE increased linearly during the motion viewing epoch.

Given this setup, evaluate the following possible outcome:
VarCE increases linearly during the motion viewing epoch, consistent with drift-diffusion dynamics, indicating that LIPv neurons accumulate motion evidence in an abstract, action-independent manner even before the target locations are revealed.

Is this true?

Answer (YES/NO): NO